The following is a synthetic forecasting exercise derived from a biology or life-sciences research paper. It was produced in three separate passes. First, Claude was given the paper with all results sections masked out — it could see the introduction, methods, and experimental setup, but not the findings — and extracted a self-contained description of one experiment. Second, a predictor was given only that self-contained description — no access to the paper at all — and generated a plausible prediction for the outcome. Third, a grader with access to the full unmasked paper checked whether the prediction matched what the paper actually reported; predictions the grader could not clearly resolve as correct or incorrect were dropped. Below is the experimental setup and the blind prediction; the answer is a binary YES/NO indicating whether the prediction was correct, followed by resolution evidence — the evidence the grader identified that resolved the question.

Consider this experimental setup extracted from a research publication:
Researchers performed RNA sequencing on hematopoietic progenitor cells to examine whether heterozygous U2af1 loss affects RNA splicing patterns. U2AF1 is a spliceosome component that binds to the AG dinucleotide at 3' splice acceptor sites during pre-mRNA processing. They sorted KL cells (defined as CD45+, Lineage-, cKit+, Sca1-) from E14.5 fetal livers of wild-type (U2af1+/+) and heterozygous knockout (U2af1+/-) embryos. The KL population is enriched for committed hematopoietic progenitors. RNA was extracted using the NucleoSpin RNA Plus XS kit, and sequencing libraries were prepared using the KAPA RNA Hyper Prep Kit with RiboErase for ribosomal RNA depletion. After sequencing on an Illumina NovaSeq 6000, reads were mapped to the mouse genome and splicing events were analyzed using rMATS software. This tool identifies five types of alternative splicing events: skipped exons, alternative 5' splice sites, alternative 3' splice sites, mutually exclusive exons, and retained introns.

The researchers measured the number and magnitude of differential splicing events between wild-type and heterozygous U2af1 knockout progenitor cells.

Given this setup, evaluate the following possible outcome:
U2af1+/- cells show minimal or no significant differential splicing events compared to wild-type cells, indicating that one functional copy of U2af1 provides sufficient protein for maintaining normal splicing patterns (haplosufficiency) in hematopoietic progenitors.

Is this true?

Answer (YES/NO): YES